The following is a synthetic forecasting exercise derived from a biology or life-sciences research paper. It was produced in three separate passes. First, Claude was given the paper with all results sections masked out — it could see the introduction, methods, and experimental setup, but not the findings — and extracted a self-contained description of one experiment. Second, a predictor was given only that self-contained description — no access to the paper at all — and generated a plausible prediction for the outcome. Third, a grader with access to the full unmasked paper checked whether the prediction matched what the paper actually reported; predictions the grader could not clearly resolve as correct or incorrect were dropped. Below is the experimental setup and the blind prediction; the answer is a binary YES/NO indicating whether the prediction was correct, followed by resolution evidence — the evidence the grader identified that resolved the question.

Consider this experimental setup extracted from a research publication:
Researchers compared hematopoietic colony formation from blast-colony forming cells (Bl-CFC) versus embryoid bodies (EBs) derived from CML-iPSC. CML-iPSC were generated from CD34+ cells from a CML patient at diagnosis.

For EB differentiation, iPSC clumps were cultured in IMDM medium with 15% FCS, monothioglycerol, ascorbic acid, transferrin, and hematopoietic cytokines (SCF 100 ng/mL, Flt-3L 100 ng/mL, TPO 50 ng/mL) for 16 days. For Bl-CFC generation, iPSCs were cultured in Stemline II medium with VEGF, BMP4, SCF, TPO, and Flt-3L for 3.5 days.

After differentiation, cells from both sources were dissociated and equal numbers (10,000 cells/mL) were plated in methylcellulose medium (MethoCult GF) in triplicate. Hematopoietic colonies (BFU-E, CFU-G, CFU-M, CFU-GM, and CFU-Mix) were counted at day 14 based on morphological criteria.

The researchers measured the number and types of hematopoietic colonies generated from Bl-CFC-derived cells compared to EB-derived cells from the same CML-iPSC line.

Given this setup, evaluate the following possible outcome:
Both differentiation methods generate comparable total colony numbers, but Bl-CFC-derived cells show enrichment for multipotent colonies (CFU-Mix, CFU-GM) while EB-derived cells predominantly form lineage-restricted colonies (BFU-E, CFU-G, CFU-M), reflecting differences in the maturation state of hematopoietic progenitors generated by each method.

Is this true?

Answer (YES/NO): NO